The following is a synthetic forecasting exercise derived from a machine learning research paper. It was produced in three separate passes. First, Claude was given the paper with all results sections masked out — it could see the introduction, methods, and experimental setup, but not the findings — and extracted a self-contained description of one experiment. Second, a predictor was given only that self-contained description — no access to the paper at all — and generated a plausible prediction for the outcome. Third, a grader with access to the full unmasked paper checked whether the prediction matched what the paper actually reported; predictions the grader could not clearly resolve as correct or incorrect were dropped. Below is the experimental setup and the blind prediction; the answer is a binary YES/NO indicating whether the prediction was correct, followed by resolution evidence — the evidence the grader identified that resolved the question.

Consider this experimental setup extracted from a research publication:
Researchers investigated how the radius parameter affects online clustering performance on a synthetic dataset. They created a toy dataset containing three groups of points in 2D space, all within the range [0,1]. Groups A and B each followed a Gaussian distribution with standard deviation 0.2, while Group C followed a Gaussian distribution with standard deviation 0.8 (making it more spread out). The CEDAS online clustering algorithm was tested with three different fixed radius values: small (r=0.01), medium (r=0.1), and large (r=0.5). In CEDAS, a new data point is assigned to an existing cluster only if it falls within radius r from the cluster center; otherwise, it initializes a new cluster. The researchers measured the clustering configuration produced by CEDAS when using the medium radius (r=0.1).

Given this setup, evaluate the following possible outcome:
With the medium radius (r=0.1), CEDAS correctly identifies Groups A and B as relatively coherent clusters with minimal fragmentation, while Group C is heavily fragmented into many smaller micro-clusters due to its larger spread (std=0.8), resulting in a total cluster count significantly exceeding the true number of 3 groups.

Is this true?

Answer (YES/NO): NO